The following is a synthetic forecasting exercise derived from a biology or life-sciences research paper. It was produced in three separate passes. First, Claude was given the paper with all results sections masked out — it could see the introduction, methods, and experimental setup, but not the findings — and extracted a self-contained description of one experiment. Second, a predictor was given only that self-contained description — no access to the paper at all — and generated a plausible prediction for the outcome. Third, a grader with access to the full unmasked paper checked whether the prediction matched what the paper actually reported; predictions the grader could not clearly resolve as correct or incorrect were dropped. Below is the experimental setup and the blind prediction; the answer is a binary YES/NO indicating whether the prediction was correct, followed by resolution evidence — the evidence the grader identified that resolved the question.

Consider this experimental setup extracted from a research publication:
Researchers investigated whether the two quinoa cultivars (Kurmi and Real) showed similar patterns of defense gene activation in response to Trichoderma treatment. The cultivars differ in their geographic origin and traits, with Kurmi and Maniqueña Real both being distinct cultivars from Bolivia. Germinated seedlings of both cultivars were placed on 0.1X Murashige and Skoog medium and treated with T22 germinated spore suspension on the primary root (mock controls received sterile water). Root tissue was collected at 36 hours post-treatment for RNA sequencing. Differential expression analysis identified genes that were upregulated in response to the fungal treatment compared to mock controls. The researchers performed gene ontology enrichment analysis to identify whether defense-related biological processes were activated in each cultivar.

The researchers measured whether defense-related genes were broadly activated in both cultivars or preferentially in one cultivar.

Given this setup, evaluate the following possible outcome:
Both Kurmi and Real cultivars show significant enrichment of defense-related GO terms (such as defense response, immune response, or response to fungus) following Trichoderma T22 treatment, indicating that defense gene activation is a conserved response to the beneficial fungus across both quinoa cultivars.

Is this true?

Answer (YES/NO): NO